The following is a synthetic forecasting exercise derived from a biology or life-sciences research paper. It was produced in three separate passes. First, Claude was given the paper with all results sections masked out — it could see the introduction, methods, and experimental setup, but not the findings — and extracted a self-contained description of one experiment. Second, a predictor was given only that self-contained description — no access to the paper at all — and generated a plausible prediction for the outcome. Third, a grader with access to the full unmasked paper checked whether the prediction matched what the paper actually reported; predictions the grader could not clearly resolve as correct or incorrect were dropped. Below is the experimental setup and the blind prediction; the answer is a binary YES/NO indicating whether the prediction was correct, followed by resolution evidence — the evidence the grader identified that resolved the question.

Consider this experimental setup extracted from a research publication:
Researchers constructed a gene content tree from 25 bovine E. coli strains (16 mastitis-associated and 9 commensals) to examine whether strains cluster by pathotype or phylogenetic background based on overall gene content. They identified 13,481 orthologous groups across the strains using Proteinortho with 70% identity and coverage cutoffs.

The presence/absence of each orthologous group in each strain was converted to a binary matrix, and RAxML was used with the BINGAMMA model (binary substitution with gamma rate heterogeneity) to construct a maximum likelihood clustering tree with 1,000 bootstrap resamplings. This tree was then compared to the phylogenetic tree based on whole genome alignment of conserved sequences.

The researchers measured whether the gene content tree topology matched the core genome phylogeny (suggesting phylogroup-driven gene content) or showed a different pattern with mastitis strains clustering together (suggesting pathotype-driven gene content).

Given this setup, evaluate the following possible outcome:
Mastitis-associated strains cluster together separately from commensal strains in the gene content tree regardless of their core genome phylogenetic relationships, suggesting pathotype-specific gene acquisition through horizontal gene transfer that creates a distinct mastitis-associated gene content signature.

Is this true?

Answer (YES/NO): NO